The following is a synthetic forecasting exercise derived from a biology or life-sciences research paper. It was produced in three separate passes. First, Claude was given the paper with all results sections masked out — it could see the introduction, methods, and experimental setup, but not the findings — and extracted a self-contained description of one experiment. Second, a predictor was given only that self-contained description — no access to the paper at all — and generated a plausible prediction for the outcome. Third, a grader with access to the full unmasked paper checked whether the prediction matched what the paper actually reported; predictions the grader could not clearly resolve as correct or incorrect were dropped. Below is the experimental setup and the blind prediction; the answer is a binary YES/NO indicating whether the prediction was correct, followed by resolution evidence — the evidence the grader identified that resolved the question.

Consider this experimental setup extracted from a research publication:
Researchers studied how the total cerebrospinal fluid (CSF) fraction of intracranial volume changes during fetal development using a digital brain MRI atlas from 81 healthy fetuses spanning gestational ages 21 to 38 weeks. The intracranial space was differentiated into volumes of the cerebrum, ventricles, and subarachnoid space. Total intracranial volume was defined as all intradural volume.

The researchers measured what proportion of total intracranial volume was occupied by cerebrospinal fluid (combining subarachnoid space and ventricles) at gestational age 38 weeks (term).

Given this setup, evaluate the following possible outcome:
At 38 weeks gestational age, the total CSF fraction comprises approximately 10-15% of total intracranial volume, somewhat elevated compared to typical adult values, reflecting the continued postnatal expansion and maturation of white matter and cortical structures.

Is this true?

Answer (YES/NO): NO